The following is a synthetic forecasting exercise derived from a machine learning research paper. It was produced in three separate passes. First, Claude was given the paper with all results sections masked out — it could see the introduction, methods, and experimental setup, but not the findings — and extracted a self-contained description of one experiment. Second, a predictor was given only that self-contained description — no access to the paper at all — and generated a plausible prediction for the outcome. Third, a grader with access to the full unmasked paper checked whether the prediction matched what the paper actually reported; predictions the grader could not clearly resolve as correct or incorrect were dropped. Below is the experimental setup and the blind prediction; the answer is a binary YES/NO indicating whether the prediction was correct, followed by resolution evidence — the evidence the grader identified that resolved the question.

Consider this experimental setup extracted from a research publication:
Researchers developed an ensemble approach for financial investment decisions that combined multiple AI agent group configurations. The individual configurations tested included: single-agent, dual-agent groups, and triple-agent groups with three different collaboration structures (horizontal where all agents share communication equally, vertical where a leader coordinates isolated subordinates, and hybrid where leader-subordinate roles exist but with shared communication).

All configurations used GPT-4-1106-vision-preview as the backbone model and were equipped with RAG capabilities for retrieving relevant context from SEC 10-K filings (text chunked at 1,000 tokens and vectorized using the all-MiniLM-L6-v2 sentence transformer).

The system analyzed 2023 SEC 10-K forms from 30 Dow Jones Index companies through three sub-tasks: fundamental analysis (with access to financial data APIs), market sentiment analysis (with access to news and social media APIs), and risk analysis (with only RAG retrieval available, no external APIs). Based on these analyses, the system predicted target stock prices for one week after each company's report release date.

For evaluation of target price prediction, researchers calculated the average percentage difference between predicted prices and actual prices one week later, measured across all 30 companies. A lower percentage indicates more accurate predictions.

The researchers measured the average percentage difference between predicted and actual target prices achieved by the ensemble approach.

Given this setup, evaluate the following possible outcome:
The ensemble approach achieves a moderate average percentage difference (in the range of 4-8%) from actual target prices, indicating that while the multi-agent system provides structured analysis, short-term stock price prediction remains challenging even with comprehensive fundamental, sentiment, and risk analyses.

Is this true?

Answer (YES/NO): NO